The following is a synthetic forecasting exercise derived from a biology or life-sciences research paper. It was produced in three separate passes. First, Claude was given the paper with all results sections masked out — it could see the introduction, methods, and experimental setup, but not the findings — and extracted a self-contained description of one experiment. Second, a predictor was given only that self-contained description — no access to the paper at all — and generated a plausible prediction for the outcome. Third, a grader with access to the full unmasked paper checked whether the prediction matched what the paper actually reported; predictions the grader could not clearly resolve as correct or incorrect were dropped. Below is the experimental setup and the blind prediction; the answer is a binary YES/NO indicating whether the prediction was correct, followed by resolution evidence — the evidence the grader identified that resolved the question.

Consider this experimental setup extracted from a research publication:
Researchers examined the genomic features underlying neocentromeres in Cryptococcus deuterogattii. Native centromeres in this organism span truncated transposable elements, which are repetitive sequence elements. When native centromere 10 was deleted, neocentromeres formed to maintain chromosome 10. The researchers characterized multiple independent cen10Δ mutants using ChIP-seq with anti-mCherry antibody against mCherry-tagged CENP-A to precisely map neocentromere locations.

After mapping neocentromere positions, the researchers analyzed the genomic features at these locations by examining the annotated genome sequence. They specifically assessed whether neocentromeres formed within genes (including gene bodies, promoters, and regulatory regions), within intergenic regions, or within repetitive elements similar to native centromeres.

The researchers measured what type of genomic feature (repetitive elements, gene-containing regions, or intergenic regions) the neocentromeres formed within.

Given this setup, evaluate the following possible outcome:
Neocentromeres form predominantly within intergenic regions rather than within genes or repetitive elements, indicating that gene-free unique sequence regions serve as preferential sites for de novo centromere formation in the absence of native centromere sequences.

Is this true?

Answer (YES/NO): NO